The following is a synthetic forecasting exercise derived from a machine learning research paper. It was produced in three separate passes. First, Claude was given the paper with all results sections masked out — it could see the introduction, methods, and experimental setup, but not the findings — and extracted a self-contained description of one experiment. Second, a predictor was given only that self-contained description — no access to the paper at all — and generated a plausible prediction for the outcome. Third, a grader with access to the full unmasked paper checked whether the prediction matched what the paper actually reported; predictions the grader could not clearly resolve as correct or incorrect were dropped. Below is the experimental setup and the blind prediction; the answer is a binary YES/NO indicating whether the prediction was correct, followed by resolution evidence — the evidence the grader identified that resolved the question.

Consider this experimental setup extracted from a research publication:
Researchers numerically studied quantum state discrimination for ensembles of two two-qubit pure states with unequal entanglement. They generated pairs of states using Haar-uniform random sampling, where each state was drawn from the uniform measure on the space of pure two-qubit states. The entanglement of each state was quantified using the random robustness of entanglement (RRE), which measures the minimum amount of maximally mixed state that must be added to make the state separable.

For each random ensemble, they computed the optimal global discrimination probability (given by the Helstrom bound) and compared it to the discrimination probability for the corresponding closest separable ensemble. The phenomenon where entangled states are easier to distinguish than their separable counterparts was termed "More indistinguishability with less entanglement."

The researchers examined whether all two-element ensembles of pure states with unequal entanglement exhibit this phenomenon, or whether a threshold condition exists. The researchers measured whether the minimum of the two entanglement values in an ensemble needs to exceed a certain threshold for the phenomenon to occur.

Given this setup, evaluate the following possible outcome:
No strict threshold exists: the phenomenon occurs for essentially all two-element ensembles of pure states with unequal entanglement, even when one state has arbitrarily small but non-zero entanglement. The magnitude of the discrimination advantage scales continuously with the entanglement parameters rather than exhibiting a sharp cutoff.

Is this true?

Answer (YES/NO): NO